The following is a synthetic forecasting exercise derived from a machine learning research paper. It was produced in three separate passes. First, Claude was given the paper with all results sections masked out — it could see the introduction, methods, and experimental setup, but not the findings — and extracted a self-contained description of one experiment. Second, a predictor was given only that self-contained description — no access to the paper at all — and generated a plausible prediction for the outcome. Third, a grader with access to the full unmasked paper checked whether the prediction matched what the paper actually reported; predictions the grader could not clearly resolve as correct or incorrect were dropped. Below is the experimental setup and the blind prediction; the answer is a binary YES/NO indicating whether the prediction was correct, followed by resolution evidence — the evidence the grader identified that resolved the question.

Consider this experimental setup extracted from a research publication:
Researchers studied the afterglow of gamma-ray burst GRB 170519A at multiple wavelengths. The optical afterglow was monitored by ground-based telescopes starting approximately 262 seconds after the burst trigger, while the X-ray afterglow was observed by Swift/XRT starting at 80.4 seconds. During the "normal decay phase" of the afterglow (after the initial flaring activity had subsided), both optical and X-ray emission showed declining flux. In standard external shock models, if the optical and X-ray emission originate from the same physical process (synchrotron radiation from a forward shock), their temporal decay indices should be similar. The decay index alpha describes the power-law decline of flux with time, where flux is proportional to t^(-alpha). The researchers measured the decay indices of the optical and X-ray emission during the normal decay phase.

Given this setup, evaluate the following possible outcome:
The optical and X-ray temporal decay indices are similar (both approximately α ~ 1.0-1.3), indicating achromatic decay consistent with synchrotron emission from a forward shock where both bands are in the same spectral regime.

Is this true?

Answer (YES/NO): NO